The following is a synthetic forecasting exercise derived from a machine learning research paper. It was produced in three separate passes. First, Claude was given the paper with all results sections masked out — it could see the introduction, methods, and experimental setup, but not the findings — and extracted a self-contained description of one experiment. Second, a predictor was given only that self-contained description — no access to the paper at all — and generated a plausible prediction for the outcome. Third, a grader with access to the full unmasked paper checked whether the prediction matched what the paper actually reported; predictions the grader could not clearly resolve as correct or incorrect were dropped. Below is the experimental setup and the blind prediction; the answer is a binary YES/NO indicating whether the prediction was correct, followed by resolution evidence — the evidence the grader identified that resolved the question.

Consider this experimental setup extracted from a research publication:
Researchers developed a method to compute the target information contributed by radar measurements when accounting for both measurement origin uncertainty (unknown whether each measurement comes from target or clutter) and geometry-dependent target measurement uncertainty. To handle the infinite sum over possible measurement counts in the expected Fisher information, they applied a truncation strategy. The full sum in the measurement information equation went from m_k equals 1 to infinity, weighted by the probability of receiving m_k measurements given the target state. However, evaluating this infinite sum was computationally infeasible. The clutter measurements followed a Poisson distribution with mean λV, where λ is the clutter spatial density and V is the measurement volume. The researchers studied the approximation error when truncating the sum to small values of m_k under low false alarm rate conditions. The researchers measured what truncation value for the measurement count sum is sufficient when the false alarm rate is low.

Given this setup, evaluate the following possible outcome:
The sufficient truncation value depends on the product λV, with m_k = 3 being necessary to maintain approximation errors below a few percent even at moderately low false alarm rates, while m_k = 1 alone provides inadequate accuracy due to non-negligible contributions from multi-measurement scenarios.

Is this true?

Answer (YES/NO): NO